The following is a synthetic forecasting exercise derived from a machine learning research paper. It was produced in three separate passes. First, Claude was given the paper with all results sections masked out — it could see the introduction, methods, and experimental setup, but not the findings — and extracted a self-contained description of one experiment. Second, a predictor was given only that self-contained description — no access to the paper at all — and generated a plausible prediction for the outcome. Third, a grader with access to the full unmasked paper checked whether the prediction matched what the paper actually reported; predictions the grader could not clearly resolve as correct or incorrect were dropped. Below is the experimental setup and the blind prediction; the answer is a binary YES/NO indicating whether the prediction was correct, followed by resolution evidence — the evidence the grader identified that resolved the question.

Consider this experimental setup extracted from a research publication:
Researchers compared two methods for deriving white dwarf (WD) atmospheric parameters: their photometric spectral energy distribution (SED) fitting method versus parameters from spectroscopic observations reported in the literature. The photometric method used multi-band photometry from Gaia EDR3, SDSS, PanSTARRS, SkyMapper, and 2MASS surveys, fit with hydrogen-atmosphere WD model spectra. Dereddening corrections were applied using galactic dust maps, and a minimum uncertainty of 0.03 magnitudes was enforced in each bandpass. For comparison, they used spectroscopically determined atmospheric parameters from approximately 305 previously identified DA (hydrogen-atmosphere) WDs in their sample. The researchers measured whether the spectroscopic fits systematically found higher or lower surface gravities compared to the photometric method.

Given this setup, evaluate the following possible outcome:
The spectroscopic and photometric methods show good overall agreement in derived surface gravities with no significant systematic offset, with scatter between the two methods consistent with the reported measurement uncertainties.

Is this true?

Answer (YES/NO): NO